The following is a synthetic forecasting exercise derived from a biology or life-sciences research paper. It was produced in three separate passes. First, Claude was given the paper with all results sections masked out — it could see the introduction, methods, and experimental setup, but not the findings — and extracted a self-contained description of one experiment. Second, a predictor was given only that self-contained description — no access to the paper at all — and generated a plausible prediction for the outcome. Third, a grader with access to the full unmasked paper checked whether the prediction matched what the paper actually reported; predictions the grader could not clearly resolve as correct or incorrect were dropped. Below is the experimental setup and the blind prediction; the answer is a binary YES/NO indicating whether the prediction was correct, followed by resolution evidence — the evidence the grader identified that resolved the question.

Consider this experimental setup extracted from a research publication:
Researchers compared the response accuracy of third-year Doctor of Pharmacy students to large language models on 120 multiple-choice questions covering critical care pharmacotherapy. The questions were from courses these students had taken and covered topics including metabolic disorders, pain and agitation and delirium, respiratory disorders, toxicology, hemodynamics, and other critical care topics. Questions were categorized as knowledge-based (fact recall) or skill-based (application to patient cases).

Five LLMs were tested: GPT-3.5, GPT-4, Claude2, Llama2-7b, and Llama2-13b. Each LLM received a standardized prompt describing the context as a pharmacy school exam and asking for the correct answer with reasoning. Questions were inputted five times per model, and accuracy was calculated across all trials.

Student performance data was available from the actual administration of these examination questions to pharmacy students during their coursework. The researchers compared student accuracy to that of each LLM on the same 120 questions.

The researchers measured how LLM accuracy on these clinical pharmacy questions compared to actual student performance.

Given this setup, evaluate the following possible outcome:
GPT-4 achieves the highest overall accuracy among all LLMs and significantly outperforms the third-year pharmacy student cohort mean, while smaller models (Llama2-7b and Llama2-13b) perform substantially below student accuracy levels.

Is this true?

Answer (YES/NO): NO